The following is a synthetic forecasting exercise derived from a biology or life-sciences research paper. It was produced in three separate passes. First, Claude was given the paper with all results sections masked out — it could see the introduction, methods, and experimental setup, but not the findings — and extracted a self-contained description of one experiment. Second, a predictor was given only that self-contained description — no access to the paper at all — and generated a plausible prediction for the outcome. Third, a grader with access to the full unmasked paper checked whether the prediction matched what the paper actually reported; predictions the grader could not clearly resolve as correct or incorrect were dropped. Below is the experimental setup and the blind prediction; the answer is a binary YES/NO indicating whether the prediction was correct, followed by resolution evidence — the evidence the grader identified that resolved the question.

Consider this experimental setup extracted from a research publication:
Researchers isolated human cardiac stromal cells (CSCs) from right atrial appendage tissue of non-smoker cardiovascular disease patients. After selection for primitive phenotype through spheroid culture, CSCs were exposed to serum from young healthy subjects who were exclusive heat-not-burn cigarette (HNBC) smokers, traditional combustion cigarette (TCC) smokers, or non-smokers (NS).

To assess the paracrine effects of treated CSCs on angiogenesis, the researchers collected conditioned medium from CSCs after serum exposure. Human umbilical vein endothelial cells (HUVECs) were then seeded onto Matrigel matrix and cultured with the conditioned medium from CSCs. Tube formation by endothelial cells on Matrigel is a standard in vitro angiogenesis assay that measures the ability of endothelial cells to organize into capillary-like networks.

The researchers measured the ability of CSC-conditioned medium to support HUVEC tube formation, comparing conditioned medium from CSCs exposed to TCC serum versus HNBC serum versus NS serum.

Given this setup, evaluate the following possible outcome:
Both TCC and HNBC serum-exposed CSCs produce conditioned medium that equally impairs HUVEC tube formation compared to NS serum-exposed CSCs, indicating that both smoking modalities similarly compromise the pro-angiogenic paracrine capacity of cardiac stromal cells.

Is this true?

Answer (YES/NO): YES